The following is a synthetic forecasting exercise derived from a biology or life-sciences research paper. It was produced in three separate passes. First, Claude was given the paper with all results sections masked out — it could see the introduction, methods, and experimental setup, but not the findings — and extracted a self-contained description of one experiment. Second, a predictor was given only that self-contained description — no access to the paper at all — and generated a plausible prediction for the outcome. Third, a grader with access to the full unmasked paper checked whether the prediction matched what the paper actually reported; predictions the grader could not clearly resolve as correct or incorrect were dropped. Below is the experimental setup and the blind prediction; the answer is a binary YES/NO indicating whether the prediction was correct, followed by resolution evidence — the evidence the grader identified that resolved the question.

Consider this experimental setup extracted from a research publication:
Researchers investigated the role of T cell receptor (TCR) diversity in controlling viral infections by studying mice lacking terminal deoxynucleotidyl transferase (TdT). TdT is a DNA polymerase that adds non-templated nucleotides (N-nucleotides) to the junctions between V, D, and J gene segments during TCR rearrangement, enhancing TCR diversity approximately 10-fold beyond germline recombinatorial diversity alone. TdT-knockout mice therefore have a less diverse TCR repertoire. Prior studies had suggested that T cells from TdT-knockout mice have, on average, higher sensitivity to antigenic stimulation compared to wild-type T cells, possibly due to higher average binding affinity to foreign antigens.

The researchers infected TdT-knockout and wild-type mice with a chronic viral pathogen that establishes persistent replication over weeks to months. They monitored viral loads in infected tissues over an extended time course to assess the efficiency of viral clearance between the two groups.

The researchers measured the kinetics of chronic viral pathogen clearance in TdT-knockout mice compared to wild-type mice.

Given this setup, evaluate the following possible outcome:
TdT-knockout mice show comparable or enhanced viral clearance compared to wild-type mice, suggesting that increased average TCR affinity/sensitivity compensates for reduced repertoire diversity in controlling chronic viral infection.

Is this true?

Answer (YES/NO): NO